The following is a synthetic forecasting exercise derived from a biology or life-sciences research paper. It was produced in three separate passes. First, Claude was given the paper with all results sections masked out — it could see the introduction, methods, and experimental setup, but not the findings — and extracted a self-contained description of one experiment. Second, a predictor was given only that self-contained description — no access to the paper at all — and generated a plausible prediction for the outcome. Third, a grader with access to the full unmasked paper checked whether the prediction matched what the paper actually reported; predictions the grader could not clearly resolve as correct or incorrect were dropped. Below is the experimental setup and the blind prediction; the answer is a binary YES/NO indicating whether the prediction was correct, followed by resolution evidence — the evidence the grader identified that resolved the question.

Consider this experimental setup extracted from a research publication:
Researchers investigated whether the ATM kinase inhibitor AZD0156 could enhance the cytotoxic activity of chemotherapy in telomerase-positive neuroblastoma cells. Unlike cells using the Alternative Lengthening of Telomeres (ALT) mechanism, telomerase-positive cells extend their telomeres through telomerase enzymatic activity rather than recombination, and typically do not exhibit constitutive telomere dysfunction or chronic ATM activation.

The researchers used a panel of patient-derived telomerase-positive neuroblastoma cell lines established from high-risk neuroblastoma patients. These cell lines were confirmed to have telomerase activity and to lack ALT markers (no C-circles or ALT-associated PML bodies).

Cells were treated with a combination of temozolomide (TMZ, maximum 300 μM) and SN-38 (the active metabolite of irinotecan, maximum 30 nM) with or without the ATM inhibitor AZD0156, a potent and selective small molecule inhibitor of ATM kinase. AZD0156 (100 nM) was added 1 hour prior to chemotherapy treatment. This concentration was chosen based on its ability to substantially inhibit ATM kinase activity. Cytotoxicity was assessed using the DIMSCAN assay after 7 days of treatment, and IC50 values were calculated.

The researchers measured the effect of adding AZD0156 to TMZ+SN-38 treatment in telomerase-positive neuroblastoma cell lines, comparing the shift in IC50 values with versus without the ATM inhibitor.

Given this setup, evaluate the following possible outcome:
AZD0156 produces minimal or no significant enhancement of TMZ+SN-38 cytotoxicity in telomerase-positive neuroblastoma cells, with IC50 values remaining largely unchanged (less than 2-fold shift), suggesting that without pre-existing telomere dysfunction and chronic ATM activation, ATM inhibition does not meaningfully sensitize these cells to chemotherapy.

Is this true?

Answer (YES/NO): NO